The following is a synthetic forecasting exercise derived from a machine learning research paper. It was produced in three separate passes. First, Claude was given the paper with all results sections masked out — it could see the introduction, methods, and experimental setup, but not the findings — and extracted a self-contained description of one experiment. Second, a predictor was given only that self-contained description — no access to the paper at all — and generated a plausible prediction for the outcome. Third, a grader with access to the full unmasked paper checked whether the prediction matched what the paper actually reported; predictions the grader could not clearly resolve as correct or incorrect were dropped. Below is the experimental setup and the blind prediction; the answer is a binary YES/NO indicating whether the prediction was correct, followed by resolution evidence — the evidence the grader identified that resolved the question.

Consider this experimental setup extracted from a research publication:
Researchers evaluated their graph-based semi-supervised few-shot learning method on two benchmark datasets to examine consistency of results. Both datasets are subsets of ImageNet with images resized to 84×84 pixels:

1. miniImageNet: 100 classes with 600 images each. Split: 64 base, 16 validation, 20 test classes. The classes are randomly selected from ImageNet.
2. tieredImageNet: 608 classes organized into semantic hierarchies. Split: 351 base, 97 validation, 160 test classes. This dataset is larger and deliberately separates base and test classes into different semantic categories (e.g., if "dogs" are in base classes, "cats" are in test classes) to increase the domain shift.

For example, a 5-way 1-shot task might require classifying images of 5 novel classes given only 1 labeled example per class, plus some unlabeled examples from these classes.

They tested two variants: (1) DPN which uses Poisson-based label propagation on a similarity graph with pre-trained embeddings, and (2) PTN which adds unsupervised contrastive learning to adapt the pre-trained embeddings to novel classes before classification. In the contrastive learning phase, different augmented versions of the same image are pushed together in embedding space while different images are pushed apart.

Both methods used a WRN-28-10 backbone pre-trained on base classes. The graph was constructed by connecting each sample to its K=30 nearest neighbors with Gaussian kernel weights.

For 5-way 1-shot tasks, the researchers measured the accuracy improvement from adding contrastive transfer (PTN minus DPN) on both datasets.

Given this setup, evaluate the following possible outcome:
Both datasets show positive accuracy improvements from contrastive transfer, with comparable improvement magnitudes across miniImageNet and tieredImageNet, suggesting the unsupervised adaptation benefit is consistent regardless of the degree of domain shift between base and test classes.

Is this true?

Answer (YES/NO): YES